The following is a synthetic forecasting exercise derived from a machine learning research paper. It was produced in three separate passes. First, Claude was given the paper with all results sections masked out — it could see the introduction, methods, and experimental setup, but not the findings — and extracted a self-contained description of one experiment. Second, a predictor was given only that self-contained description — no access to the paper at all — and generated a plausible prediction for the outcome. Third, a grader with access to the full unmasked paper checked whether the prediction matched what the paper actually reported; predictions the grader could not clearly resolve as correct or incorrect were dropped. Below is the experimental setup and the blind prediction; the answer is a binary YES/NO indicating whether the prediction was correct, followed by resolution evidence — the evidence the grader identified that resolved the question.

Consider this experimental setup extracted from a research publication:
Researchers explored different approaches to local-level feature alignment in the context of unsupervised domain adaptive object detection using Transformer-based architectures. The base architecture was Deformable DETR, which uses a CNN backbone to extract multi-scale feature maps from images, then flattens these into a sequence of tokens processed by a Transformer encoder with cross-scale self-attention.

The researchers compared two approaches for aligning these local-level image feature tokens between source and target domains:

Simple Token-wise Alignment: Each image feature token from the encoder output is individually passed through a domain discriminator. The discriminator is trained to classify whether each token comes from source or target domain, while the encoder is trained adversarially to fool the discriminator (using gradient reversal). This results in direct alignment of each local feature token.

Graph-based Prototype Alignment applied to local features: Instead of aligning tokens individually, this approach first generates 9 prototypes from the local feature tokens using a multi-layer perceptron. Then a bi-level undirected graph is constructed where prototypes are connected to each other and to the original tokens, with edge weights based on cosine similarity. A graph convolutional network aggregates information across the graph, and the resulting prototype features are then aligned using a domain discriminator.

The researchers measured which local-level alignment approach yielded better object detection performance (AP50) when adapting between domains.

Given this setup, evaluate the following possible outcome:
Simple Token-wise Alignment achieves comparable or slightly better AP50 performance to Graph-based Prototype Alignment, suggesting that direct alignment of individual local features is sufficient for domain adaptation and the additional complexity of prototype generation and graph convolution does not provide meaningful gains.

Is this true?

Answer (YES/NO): YES